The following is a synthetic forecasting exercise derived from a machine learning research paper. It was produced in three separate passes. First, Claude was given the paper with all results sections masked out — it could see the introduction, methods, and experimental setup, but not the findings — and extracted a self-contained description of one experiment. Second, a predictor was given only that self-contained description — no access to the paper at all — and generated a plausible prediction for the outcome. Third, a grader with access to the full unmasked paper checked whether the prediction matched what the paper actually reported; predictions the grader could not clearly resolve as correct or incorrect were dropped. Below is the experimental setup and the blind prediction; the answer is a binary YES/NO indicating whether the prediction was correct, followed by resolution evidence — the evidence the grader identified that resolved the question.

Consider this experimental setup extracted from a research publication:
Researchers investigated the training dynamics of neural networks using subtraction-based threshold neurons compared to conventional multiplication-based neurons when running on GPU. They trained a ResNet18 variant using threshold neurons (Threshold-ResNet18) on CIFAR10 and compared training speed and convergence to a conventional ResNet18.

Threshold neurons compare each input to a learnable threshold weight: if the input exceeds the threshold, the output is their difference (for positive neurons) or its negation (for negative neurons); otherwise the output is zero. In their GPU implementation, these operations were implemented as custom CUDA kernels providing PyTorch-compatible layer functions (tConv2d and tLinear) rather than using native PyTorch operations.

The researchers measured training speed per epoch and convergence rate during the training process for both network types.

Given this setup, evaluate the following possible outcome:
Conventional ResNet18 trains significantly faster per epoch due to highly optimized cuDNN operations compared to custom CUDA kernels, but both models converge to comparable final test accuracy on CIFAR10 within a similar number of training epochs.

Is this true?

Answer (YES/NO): NO